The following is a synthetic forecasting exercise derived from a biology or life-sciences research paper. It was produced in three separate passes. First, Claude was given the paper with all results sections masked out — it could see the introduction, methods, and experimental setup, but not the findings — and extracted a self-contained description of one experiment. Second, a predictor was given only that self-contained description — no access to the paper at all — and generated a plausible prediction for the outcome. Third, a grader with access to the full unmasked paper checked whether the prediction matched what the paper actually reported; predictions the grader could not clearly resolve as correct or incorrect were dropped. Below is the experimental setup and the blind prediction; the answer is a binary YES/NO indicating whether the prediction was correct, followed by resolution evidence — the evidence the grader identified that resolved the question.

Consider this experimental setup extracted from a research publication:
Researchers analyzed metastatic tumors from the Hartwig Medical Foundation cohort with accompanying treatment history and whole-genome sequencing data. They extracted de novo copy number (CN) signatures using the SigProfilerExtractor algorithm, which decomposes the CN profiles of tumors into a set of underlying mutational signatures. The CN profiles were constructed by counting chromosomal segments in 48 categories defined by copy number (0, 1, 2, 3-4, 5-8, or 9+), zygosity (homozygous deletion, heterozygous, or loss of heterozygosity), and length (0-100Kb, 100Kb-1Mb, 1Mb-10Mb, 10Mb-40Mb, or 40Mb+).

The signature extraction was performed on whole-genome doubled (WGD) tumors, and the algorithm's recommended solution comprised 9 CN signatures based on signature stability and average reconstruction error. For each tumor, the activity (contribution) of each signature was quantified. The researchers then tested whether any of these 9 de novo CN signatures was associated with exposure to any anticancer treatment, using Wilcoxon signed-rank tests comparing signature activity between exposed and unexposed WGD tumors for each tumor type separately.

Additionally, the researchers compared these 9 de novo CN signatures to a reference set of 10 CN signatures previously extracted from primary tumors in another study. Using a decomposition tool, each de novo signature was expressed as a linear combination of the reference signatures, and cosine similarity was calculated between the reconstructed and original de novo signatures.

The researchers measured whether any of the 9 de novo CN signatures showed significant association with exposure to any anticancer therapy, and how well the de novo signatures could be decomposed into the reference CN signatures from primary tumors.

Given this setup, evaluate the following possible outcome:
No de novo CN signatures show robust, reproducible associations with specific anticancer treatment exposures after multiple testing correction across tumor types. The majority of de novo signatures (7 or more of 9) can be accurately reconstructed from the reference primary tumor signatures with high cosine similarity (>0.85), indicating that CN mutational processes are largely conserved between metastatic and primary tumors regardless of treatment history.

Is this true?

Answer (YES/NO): NO